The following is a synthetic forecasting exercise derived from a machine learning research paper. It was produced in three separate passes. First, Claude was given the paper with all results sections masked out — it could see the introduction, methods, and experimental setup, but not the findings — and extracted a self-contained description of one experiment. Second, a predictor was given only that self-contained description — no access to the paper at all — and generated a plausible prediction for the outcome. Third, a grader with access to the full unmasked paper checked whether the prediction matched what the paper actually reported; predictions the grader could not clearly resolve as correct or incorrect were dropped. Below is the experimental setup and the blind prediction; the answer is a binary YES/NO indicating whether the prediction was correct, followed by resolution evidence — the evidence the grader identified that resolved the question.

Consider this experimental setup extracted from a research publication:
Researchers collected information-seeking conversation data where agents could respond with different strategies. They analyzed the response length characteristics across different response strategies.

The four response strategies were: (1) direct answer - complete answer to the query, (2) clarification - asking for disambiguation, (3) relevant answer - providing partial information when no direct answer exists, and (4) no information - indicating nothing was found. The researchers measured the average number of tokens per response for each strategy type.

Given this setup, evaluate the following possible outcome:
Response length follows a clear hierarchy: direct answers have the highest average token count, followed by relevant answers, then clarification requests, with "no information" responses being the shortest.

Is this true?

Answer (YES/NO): NO